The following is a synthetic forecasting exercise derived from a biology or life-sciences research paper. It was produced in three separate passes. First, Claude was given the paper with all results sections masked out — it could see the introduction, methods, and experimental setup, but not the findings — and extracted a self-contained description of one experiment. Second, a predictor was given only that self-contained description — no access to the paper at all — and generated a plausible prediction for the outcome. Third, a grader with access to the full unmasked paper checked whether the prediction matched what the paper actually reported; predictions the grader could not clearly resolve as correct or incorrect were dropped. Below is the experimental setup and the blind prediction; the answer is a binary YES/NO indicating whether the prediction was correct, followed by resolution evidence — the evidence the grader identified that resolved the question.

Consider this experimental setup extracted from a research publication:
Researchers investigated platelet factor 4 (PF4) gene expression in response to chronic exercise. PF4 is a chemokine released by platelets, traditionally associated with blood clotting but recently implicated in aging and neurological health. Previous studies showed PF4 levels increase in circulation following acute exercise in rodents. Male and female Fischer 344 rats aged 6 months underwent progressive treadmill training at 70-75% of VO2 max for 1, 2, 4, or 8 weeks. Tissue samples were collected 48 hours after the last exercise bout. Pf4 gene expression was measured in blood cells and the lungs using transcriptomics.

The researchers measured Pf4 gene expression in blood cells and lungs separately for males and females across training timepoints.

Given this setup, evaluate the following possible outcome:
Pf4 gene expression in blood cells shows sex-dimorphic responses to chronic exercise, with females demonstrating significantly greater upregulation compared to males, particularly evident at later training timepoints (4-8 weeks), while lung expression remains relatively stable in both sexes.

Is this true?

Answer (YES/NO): NO